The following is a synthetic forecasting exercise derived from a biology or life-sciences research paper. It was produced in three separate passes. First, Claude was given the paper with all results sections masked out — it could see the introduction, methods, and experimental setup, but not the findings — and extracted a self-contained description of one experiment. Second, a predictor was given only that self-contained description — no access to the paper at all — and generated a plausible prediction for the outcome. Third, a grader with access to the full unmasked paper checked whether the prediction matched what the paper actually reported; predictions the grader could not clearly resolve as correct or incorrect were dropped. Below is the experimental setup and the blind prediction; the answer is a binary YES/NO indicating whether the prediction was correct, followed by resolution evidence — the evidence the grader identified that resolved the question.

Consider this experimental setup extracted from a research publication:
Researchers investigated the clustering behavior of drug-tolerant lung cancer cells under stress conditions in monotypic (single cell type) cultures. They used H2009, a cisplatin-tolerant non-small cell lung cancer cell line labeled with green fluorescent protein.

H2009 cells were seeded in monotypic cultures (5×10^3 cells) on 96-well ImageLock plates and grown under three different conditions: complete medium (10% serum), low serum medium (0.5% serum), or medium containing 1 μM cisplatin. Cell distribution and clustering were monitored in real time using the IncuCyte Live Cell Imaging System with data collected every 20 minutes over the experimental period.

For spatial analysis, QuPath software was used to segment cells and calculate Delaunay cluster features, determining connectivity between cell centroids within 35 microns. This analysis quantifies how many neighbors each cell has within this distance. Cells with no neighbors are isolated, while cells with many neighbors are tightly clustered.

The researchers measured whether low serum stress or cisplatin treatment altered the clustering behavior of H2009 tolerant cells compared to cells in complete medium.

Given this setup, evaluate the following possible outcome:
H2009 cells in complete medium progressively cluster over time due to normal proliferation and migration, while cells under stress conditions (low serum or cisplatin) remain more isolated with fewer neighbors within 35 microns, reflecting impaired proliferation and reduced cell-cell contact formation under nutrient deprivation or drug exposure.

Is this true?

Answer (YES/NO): NO